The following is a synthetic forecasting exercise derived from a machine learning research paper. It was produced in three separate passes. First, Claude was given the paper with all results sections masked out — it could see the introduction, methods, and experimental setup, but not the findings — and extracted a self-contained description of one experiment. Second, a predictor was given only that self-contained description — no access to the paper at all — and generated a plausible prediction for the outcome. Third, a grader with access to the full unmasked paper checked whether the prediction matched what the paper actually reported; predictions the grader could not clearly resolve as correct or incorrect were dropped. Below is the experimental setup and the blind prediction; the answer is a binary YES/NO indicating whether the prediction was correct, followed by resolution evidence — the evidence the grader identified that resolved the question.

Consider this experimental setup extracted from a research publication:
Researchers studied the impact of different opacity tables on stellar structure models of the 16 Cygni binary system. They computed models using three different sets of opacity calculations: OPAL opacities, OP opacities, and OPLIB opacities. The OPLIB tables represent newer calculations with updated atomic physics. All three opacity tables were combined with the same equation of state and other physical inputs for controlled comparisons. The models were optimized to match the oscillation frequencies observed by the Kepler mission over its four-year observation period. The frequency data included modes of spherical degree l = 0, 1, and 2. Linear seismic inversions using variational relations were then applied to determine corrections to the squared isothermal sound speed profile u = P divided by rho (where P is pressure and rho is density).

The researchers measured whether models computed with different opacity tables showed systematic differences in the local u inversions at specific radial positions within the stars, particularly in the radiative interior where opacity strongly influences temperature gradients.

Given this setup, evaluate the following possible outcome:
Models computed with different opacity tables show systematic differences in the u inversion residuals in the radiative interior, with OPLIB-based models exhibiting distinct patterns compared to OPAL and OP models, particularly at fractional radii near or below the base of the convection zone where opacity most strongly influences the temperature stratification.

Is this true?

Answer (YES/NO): NO